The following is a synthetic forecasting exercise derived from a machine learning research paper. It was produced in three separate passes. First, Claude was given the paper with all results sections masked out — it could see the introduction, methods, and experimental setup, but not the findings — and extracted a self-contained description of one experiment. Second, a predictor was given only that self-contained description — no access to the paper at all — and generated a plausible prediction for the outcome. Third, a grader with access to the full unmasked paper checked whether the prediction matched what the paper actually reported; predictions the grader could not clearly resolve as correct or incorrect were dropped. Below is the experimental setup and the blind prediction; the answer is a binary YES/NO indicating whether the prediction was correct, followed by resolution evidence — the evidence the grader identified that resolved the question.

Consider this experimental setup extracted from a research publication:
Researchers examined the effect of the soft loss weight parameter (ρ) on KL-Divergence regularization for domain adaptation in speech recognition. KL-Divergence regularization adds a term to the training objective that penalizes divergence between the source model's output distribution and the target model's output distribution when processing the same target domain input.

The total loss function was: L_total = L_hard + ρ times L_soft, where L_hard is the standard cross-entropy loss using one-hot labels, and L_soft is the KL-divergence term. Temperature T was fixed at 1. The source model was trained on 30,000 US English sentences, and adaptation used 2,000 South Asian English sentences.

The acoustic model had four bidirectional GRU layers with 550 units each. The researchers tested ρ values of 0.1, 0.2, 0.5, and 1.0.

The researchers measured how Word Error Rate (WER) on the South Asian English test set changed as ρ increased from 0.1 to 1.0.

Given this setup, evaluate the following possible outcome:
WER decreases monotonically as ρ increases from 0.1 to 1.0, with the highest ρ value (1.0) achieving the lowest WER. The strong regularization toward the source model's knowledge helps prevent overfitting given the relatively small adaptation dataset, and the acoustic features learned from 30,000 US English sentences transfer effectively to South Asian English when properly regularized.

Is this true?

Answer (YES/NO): NO